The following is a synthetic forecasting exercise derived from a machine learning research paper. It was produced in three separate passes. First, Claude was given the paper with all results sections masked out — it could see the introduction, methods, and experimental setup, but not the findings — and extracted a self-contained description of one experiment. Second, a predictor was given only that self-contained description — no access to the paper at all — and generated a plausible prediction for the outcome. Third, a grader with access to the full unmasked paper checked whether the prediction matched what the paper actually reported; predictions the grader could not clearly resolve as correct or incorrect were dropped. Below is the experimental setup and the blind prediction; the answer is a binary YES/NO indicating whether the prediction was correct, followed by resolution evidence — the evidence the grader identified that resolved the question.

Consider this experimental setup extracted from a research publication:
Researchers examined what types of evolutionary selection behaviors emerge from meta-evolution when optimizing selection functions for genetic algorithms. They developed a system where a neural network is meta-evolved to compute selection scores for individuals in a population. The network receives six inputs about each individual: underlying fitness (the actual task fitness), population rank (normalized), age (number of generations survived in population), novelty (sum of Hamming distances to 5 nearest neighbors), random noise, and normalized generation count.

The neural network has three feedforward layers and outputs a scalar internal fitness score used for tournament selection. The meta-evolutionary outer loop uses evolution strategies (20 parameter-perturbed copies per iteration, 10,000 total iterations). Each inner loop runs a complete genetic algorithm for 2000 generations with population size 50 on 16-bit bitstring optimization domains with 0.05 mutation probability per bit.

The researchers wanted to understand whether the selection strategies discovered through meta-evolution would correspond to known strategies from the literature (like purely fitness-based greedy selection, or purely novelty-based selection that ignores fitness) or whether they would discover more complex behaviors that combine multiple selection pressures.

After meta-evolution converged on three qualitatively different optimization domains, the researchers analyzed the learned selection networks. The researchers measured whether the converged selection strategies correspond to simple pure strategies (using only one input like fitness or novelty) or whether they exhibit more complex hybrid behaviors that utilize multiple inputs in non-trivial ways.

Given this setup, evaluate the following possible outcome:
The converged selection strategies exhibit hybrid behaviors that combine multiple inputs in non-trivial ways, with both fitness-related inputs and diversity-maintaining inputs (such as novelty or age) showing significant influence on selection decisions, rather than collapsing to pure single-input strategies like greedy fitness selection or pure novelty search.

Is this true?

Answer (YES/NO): NO